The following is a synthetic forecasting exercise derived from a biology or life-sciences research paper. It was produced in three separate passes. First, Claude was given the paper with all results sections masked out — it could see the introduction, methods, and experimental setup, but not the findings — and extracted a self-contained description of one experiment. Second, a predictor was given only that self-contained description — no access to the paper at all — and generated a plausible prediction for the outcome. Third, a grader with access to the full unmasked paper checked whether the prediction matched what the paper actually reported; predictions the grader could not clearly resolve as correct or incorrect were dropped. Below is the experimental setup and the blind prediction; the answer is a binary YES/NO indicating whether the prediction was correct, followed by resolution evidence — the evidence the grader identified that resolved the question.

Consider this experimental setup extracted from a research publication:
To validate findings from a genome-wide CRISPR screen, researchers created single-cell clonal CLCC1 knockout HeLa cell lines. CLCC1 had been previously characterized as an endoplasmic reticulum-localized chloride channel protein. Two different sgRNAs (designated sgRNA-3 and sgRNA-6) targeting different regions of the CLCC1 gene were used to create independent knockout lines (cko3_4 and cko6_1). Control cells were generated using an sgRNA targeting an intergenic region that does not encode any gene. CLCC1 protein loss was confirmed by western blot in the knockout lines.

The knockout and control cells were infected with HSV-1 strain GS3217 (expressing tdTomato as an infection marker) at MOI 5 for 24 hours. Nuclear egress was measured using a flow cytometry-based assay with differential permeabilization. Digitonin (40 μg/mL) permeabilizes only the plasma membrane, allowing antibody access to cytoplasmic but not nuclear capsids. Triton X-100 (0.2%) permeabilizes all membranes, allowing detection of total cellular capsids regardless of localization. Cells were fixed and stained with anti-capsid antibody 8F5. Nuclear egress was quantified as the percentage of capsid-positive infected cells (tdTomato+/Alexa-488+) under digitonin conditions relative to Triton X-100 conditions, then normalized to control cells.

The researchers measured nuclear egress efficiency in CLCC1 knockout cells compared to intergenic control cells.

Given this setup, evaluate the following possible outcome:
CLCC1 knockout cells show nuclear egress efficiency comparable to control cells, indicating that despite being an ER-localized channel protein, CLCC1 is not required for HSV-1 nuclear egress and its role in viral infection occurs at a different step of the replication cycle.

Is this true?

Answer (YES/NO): NO